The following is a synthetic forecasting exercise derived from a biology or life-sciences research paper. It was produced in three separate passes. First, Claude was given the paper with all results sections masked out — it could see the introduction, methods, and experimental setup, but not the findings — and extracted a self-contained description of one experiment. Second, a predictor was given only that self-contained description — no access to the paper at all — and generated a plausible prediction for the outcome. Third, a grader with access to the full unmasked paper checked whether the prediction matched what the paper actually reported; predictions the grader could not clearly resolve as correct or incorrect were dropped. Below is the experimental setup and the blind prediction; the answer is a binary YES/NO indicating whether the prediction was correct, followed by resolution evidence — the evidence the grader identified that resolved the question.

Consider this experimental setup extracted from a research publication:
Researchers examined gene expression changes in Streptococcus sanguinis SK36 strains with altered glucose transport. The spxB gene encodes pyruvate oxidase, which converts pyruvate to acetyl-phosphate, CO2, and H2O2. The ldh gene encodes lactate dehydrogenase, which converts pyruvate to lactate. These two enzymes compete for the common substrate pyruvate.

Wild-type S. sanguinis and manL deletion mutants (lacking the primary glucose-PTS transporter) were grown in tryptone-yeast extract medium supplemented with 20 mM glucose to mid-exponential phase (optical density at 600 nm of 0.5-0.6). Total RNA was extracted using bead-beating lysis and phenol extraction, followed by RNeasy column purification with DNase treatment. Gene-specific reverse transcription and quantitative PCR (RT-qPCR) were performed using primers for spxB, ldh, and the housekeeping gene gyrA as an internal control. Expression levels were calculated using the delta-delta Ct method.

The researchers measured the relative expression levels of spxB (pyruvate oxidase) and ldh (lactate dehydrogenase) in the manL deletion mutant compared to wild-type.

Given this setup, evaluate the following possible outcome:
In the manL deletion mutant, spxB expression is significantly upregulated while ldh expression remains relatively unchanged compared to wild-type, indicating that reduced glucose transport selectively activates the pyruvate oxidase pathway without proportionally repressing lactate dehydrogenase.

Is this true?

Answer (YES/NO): NO